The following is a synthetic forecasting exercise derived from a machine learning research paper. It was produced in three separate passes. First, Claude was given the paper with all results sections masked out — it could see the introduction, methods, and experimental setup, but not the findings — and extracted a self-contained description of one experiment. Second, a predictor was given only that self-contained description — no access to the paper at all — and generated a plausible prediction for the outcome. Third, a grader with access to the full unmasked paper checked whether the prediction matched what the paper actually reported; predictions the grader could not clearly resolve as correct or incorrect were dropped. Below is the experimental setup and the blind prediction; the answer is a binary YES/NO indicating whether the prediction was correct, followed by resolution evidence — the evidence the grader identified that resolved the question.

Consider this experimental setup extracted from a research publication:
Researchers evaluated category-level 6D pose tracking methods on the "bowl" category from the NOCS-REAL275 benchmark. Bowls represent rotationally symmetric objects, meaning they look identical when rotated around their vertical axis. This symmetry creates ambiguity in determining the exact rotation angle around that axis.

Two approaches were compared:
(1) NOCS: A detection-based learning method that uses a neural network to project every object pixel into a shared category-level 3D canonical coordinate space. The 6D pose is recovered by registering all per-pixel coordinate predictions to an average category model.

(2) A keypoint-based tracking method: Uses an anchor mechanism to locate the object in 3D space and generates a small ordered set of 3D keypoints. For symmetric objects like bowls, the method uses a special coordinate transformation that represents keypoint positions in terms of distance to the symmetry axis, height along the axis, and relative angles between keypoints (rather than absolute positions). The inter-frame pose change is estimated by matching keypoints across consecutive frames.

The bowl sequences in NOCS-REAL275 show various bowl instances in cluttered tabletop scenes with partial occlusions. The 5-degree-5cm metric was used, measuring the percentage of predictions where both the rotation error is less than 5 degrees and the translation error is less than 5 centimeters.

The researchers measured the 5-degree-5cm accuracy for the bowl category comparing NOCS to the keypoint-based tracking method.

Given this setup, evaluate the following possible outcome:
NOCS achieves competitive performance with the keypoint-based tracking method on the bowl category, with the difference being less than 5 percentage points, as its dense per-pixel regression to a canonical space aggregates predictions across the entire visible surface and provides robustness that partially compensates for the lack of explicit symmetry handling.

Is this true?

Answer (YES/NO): NO